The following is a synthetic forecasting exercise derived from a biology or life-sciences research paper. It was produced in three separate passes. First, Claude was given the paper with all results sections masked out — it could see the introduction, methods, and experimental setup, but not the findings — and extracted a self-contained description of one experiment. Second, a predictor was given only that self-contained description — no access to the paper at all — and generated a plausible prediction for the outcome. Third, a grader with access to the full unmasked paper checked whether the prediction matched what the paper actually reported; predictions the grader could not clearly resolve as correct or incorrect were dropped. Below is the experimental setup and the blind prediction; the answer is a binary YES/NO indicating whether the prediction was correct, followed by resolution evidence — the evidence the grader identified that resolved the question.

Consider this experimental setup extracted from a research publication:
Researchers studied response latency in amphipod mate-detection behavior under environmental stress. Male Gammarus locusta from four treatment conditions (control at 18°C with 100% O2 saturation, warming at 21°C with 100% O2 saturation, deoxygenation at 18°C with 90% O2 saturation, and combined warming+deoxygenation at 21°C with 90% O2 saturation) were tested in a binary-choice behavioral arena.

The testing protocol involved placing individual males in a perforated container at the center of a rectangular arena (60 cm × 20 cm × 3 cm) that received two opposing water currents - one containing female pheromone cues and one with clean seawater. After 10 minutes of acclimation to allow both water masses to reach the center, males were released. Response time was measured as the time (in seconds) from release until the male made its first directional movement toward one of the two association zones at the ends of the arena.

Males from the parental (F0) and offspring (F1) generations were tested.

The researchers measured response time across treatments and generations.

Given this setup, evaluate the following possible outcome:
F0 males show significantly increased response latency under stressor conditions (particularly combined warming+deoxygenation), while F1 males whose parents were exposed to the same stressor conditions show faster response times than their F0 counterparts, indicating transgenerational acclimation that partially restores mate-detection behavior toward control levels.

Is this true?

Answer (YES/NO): NO